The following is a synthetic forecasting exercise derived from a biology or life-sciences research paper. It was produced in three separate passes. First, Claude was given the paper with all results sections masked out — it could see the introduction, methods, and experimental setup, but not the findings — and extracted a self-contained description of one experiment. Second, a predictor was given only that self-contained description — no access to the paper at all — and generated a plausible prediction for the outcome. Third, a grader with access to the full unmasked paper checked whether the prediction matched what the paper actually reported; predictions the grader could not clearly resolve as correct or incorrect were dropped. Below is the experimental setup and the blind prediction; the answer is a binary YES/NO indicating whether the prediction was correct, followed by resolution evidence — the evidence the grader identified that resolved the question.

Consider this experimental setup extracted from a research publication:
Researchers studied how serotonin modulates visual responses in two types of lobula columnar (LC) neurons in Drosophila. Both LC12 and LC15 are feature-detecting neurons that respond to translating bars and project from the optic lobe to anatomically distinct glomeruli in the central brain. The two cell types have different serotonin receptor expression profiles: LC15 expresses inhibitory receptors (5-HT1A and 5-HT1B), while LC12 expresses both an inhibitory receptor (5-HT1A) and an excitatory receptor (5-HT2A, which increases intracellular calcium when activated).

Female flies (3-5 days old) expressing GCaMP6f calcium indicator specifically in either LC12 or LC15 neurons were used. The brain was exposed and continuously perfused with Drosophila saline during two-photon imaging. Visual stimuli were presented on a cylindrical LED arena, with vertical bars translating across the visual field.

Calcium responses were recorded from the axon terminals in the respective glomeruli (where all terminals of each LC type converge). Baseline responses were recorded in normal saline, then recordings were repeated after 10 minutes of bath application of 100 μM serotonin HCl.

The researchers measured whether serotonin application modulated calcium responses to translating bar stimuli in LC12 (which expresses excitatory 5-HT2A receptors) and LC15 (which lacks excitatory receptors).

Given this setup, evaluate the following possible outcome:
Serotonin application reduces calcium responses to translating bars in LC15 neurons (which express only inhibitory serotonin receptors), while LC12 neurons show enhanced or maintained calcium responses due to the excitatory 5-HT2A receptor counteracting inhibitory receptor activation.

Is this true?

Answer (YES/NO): NO